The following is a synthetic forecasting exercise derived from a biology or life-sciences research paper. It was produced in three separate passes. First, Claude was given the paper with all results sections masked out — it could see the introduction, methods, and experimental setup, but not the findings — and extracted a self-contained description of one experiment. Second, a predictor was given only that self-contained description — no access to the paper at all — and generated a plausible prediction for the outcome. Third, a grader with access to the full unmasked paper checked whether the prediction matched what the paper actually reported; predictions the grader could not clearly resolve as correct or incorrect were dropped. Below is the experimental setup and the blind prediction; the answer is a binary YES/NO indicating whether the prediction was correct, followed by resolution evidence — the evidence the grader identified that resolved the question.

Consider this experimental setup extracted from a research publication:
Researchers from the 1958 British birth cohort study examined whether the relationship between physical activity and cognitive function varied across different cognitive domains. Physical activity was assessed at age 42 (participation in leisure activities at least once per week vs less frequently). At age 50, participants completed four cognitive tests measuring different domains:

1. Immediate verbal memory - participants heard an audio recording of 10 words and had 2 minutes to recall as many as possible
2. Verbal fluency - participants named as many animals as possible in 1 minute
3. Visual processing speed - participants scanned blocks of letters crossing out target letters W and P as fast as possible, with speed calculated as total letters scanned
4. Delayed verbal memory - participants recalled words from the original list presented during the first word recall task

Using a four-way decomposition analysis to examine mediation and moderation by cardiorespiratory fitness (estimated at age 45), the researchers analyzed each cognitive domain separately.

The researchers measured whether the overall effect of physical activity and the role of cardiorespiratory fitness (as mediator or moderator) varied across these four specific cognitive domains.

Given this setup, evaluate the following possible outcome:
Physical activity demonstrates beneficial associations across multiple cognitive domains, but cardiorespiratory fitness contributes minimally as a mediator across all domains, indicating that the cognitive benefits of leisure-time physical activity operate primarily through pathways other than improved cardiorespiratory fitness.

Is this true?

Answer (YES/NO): NO